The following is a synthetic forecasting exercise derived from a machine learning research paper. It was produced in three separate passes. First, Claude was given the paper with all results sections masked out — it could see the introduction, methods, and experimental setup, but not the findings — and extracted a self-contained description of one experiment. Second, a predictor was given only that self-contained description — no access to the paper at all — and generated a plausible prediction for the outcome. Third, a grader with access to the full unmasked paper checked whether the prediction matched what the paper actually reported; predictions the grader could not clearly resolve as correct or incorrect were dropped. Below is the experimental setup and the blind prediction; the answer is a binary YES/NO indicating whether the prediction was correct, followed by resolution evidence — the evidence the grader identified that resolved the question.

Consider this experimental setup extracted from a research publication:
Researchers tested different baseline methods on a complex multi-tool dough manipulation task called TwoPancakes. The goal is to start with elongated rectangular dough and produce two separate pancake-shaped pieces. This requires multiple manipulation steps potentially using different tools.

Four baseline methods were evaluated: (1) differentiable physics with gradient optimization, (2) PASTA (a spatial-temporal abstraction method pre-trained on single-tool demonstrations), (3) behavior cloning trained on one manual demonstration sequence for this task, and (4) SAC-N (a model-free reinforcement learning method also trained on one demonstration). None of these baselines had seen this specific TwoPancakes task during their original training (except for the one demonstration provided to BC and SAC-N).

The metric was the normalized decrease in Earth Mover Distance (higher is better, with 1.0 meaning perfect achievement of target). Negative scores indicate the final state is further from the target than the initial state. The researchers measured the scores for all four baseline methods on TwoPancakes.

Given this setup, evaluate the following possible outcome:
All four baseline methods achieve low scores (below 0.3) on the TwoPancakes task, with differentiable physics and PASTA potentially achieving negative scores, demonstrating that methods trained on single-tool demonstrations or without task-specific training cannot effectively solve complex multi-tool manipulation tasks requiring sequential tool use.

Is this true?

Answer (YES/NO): NO